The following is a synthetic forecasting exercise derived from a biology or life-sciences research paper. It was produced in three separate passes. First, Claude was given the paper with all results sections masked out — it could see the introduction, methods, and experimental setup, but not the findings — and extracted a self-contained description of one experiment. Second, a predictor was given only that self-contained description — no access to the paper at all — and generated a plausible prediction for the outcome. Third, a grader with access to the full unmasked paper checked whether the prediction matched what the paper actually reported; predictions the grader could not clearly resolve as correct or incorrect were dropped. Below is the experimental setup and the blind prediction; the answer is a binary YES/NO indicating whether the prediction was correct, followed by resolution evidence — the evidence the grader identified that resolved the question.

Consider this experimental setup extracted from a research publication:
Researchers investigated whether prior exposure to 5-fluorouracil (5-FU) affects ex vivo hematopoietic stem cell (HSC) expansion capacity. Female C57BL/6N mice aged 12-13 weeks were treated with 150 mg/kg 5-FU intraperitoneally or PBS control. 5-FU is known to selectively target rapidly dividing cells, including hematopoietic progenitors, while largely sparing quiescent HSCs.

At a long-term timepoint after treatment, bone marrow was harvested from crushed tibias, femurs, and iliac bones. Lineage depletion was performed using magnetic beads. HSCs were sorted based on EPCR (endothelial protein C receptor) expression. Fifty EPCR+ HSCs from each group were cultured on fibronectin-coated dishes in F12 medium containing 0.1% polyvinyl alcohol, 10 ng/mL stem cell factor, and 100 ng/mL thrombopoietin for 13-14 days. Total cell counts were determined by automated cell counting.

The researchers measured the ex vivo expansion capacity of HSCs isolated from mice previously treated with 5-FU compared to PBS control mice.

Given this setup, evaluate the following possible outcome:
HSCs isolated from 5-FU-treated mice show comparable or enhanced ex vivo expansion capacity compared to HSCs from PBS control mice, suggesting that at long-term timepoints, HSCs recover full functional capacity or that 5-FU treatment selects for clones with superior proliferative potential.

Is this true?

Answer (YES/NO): YES